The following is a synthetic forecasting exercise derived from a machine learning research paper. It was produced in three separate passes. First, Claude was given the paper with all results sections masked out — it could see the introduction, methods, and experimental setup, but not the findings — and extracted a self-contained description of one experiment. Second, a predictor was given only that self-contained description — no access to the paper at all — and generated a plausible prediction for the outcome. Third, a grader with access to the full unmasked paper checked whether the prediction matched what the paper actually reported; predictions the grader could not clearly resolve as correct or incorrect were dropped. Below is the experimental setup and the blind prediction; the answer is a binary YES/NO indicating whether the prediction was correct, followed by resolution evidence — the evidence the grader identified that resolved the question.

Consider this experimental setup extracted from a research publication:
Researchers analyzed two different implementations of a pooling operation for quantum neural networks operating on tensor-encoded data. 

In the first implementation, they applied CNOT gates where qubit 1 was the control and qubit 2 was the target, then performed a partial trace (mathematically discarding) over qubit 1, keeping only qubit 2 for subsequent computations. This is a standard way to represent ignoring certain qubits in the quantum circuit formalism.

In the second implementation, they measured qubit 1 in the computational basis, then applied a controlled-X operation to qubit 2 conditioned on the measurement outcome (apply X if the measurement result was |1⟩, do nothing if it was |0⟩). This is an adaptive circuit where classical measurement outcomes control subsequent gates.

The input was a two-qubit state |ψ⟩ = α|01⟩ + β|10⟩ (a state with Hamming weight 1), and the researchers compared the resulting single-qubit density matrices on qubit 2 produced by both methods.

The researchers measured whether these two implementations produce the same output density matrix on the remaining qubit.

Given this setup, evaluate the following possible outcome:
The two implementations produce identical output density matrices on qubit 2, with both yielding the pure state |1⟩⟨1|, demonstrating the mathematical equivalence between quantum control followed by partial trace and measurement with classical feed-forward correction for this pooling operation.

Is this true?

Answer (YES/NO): NO